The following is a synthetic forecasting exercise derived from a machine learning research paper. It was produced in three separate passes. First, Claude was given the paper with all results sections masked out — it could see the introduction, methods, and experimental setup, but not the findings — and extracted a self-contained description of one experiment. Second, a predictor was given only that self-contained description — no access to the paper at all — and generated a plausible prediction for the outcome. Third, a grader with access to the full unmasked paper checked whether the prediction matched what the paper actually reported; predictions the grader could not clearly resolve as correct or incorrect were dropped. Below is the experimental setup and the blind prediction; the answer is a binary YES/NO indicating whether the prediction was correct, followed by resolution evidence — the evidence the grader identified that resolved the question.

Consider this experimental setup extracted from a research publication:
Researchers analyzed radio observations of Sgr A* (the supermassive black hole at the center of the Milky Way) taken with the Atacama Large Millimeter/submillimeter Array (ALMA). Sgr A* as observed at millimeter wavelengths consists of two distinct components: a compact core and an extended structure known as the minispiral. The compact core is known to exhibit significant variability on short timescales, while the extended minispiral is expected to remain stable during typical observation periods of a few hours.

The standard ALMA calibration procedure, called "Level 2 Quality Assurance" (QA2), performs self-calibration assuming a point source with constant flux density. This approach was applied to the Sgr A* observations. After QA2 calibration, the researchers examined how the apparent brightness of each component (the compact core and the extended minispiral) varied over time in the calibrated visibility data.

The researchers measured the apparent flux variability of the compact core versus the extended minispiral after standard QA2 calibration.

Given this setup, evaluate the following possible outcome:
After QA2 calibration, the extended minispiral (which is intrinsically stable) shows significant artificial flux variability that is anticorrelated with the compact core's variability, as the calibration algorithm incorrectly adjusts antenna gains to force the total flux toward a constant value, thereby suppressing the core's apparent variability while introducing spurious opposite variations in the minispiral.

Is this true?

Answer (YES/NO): YES